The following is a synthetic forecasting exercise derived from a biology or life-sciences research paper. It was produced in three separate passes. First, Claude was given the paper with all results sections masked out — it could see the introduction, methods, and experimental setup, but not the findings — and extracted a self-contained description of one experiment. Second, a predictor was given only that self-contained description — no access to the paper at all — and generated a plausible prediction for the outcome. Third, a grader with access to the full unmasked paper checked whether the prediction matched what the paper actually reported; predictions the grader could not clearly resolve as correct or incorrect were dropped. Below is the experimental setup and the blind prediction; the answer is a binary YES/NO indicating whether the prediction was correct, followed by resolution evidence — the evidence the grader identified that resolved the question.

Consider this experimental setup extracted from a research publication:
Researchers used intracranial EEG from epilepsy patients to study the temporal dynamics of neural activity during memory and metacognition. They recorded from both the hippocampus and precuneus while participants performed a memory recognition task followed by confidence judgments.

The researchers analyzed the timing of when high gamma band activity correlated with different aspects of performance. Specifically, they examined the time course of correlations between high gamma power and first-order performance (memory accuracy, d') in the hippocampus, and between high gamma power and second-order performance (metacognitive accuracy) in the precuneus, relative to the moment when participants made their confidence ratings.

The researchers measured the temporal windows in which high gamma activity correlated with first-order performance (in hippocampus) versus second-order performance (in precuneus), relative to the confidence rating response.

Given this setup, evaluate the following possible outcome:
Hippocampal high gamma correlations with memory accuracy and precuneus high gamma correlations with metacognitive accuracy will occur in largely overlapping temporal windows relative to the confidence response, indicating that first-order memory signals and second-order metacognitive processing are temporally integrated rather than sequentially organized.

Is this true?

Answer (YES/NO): NO